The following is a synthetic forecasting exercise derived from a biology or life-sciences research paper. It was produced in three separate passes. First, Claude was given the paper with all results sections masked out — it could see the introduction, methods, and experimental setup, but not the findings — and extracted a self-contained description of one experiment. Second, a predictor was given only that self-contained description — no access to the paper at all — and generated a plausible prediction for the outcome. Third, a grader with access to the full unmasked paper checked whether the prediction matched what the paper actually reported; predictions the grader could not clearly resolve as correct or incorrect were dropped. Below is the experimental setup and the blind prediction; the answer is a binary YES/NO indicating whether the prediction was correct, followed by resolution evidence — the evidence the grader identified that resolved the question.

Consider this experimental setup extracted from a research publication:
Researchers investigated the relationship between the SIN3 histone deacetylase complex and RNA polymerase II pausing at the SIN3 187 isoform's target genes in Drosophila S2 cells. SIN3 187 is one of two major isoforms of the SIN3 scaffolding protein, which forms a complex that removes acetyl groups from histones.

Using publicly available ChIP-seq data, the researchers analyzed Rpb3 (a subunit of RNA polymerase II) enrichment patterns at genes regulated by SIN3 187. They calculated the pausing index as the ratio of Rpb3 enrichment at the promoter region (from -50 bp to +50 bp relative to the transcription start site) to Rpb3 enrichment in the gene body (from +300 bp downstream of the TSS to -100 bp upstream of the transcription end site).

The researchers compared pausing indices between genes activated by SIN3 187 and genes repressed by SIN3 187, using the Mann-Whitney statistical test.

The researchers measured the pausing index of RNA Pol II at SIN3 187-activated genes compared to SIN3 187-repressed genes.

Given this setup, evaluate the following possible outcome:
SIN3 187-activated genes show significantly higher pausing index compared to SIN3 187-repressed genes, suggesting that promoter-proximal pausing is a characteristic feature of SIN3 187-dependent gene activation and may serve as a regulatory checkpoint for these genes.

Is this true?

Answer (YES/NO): NO